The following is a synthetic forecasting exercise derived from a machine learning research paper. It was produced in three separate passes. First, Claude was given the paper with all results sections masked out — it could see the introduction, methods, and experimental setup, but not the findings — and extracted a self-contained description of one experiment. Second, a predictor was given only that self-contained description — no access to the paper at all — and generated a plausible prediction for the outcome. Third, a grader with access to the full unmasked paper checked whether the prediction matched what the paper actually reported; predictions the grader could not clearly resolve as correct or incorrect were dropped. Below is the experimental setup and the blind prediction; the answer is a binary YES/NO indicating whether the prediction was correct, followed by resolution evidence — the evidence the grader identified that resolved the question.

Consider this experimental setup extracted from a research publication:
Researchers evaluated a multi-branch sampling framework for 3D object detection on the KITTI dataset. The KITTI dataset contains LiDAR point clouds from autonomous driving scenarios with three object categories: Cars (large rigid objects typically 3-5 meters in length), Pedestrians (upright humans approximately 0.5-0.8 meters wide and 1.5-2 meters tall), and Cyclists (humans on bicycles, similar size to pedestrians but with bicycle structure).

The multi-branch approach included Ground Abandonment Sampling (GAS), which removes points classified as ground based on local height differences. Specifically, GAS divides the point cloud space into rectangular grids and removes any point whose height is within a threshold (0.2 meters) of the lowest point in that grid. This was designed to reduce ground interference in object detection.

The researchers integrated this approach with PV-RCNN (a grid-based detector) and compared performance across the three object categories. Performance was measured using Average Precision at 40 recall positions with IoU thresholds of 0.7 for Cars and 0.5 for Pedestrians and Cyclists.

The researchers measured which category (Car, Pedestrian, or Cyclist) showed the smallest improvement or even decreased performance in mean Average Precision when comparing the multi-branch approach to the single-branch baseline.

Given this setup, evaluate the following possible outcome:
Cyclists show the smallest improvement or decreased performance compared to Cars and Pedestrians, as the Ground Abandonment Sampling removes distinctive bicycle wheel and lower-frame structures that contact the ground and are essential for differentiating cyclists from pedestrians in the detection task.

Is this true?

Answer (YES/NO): NO